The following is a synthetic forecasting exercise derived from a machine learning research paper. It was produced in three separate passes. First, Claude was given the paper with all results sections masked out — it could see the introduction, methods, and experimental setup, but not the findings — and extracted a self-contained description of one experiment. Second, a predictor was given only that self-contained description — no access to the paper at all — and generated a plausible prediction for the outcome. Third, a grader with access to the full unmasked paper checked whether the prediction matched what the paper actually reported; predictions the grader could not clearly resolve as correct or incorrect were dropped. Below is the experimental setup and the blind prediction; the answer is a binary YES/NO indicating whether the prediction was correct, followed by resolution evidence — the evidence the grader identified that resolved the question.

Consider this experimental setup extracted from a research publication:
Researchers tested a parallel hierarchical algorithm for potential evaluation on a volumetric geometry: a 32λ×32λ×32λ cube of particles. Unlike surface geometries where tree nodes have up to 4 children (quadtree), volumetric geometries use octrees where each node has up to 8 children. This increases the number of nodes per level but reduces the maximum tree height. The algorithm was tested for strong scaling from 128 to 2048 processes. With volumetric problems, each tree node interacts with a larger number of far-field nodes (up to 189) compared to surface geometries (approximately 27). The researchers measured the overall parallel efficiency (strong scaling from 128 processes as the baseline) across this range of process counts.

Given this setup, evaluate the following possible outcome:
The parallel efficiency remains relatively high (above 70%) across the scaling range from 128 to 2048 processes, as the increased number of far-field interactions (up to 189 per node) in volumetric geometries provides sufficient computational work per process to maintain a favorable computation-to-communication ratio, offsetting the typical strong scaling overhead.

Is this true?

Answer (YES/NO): NO